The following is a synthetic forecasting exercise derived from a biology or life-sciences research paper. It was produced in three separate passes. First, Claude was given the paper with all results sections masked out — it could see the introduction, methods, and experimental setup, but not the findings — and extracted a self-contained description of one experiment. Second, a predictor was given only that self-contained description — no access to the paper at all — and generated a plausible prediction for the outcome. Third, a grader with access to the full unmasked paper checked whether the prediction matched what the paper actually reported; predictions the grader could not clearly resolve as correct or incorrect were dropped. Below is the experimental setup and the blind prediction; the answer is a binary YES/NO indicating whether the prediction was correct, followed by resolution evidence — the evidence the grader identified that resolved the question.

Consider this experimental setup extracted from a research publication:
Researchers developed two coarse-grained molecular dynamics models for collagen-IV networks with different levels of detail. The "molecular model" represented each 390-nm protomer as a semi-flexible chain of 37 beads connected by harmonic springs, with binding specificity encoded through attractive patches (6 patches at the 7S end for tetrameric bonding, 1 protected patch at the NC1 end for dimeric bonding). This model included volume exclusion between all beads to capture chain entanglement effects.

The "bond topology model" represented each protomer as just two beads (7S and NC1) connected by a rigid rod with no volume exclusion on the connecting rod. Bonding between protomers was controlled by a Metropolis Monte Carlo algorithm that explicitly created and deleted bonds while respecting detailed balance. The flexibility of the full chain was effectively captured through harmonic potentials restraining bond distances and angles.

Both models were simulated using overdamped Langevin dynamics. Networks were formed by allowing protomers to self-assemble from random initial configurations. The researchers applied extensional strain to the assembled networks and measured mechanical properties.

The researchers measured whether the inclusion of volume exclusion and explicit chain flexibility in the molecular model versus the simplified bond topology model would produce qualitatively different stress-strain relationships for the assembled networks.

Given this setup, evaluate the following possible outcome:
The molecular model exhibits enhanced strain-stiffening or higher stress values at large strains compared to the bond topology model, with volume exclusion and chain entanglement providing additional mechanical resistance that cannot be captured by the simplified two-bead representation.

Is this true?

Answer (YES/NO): NO